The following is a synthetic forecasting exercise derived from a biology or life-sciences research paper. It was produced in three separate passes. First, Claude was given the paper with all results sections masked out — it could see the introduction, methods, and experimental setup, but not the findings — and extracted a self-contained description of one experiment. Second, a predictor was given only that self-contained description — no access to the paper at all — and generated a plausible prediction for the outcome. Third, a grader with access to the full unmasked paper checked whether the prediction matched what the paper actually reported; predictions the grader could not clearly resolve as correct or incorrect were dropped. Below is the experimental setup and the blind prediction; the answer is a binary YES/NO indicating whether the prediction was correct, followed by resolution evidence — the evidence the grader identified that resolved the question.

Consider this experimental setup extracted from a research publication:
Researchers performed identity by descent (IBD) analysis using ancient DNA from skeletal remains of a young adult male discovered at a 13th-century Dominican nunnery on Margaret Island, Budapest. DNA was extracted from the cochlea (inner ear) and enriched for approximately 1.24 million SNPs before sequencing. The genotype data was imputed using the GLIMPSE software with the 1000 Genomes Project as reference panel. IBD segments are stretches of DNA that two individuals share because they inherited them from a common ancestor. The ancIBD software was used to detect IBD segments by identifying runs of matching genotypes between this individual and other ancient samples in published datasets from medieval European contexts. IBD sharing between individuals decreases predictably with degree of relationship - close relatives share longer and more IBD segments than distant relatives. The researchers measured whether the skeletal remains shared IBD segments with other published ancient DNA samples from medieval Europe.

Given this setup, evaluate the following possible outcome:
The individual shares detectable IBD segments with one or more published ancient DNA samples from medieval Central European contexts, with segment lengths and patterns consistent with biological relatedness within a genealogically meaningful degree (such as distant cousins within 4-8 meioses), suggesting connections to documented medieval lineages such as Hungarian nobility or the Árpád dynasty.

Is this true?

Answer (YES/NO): YES